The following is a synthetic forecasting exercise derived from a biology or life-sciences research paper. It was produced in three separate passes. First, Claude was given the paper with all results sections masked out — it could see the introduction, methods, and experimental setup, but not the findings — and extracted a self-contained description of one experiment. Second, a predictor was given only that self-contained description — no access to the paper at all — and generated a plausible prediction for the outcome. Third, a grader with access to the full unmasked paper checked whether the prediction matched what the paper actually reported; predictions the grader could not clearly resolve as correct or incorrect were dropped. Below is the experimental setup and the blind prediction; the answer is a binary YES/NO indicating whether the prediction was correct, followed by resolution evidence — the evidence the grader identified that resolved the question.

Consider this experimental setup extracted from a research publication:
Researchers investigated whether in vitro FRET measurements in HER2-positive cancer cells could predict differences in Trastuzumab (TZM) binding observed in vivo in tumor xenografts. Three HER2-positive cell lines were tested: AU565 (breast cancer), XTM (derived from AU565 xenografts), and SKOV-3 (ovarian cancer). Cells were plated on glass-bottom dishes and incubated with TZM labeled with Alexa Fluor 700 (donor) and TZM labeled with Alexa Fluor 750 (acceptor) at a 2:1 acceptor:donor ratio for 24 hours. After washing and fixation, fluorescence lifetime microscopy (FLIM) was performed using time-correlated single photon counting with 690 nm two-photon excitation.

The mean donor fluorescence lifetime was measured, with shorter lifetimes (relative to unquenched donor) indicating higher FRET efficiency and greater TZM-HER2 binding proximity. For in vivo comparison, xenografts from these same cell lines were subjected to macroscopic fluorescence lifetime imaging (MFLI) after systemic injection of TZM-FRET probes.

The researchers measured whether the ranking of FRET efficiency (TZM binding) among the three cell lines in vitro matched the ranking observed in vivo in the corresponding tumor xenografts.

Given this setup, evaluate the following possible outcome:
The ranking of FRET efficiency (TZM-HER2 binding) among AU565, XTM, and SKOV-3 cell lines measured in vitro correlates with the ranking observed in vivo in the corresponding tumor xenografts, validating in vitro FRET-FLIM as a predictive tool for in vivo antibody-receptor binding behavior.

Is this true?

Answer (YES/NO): NO